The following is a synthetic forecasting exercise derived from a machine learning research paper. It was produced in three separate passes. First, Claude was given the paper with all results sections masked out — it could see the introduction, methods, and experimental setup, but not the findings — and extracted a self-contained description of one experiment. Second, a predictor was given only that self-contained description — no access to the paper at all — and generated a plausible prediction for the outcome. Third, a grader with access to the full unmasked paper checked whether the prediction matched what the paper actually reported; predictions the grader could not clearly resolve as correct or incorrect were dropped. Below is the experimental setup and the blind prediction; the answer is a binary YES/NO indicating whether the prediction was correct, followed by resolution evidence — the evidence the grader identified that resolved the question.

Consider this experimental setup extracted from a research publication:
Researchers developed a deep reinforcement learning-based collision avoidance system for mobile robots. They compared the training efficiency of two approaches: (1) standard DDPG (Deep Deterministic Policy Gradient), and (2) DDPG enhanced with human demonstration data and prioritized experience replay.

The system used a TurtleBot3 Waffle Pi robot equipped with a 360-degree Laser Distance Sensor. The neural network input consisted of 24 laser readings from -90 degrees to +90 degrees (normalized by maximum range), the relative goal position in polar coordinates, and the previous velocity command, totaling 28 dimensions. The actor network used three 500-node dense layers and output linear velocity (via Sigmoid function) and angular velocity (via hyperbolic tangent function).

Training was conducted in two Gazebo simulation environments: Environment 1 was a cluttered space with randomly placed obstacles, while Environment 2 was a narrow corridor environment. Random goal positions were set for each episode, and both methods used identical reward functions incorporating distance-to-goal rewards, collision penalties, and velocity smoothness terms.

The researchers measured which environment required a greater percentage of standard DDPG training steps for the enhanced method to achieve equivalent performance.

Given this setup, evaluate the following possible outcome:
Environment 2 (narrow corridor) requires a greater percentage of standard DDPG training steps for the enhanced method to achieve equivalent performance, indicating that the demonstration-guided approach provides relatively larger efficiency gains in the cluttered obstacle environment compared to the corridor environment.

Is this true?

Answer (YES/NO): YES